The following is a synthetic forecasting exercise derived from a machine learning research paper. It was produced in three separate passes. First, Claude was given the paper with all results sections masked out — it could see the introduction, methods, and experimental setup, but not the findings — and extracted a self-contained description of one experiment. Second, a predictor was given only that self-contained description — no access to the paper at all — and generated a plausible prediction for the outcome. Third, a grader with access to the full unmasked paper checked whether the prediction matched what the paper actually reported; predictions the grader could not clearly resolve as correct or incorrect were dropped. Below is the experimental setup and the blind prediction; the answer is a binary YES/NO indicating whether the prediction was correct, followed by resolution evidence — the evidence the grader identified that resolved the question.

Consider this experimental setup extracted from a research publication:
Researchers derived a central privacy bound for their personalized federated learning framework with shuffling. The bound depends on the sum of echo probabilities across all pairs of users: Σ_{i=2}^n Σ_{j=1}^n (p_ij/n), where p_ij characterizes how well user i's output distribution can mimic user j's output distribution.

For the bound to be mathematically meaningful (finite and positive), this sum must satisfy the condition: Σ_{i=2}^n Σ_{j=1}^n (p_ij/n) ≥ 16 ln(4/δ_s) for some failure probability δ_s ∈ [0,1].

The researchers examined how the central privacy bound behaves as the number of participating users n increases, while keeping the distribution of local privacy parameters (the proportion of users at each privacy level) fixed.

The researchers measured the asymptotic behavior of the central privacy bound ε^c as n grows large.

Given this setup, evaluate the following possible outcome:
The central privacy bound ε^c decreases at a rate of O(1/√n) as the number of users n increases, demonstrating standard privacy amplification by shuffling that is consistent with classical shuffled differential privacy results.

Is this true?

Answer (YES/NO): YES